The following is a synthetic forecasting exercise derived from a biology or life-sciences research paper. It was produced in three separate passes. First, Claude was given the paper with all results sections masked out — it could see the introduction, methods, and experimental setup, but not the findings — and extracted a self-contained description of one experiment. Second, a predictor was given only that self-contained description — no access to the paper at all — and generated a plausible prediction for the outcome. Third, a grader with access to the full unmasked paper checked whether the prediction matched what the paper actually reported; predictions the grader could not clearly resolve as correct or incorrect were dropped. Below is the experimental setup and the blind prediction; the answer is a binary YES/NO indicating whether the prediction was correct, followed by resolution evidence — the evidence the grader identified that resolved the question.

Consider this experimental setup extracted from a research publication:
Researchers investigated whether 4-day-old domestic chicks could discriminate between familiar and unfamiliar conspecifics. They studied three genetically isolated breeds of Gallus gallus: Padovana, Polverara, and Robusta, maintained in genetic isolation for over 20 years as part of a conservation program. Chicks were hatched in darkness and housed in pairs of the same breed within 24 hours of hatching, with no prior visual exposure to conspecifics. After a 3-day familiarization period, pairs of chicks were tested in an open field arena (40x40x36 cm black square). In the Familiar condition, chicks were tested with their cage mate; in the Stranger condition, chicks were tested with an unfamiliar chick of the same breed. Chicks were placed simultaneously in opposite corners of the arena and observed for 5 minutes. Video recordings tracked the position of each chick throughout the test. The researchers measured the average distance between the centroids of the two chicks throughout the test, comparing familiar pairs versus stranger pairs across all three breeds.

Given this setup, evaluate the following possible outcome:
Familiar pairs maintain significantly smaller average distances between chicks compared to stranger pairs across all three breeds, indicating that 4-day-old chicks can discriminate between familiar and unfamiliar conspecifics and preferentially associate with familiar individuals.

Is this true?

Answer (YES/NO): YES